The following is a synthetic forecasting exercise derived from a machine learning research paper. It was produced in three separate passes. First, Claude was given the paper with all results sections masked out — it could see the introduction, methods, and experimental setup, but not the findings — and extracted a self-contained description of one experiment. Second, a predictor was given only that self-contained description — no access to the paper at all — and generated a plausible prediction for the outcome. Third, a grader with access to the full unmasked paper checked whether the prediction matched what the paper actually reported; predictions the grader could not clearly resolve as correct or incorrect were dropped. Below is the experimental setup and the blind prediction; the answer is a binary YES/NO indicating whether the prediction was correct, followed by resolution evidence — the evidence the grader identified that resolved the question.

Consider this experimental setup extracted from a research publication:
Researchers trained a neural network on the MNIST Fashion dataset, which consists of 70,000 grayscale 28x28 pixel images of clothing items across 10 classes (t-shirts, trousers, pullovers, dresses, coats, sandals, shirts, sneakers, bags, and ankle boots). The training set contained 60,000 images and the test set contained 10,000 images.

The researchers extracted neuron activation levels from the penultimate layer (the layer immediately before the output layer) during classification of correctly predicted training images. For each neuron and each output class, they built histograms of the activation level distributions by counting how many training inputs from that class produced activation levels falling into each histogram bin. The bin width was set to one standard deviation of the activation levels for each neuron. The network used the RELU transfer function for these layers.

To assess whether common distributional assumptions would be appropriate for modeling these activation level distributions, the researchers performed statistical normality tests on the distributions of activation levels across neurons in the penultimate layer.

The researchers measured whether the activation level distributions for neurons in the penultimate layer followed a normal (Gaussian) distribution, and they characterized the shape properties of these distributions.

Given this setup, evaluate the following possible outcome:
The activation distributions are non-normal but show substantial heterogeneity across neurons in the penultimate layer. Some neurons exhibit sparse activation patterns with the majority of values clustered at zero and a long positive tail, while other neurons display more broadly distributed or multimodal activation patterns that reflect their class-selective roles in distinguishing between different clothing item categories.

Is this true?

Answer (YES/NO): NO